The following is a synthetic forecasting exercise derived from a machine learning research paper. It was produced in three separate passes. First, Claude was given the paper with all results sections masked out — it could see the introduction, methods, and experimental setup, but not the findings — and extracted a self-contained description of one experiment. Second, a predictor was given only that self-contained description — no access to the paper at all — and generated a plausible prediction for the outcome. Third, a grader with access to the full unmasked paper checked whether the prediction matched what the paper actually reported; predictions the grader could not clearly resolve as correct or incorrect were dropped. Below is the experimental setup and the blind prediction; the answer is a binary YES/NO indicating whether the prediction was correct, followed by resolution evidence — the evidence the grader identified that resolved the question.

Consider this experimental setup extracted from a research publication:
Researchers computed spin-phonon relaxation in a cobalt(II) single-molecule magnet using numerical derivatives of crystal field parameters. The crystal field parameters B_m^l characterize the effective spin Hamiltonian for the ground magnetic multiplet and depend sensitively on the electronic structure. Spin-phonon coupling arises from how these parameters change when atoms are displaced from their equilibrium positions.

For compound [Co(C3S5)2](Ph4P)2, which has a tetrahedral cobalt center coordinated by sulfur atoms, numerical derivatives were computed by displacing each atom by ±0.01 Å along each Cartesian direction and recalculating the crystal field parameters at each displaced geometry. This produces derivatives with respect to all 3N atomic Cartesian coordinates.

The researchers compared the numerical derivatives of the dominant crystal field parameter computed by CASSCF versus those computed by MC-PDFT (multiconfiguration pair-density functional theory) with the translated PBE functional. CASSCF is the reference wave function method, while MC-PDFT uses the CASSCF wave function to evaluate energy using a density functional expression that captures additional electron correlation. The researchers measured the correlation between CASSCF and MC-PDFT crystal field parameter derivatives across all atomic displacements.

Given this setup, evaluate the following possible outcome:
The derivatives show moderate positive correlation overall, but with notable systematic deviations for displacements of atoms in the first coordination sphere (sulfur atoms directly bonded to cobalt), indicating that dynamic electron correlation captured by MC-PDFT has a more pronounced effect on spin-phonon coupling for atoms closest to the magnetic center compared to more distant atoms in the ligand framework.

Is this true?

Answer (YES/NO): NO